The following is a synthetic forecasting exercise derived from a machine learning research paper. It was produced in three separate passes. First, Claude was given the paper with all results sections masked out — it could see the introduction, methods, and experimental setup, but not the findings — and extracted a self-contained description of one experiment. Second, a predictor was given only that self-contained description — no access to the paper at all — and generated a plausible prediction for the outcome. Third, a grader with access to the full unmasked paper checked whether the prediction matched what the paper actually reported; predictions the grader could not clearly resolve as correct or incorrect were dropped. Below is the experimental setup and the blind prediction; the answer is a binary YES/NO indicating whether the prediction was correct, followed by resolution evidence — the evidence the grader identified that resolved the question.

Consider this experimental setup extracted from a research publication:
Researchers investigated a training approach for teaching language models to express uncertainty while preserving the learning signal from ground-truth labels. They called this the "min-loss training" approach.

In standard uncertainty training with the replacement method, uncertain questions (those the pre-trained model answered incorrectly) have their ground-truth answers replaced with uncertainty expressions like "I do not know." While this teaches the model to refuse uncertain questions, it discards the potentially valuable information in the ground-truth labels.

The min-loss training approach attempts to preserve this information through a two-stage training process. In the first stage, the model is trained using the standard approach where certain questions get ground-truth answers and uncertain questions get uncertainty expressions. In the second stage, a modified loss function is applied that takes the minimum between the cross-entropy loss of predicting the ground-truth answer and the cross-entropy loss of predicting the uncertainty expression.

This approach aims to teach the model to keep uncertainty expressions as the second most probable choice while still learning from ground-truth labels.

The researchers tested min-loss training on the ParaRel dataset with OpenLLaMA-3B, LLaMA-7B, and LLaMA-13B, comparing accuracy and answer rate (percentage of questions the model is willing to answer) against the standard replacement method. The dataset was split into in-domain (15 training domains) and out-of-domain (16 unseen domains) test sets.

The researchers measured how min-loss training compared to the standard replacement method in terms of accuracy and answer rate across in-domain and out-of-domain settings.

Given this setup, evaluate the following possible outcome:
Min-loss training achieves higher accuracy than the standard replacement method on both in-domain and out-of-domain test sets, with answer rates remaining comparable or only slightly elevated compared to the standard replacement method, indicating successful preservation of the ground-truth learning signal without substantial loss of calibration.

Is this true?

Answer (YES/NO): NO